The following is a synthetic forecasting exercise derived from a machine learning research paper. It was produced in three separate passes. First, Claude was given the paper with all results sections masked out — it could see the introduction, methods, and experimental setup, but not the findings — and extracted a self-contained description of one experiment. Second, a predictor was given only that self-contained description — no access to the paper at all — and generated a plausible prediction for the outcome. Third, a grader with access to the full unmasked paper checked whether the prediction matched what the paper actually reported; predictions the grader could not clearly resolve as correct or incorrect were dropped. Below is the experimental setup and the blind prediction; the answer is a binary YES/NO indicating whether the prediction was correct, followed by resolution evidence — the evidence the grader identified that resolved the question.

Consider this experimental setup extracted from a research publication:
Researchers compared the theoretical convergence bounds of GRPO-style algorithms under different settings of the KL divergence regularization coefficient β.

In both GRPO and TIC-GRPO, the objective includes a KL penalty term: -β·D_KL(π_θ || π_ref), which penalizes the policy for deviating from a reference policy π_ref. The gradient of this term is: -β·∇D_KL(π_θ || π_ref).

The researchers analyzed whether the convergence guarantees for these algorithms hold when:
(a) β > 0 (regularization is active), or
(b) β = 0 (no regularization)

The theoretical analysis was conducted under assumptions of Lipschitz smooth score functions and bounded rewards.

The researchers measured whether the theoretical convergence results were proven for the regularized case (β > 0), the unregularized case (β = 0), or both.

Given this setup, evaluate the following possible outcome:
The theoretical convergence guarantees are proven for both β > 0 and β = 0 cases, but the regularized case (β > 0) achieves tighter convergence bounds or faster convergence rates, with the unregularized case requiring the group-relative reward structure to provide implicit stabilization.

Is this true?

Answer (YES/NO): NO